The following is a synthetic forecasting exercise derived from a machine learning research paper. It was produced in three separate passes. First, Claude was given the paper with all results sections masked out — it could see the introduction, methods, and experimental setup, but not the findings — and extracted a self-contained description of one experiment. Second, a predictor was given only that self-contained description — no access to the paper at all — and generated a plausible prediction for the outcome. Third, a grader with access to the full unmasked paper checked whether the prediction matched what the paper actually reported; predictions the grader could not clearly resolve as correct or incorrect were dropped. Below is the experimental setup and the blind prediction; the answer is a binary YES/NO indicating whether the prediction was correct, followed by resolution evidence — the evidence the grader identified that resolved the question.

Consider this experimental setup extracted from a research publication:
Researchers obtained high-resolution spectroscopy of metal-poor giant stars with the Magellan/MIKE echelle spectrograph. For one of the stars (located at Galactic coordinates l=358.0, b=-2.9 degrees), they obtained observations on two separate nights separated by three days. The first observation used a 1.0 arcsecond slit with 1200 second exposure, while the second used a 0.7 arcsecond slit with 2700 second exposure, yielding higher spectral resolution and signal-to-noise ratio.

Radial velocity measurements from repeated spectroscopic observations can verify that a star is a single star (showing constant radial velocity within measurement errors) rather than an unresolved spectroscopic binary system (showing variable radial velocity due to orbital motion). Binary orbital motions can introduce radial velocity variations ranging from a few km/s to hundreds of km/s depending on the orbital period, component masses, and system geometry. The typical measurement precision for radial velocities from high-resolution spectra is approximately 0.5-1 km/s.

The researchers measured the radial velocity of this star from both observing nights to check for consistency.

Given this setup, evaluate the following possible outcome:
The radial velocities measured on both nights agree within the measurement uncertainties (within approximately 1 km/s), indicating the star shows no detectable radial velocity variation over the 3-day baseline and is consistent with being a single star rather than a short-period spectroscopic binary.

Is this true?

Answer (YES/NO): YES